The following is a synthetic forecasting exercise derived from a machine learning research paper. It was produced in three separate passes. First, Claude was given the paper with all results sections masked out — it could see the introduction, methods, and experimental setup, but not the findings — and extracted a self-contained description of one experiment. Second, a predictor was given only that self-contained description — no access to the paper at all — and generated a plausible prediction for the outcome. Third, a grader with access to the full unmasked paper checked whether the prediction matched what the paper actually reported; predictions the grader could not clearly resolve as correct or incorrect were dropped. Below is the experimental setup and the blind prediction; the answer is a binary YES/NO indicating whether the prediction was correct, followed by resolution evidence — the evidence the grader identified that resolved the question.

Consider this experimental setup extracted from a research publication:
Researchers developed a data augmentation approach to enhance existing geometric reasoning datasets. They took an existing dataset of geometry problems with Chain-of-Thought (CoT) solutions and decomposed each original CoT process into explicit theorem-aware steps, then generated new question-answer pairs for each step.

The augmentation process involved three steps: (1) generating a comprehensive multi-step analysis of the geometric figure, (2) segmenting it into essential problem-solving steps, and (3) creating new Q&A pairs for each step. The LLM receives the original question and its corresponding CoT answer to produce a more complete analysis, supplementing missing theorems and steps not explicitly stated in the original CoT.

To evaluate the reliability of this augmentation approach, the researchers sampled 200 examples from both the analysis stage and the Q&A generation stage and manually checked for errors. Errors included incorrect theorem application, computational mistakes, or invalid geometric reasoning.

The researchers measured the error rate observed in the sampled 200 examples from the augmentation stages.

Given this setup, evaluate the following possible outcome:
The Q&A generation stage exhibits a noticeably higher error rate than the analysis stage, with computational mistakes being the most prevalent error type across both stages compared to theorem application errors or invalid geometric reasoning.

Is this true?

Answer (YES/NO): NO